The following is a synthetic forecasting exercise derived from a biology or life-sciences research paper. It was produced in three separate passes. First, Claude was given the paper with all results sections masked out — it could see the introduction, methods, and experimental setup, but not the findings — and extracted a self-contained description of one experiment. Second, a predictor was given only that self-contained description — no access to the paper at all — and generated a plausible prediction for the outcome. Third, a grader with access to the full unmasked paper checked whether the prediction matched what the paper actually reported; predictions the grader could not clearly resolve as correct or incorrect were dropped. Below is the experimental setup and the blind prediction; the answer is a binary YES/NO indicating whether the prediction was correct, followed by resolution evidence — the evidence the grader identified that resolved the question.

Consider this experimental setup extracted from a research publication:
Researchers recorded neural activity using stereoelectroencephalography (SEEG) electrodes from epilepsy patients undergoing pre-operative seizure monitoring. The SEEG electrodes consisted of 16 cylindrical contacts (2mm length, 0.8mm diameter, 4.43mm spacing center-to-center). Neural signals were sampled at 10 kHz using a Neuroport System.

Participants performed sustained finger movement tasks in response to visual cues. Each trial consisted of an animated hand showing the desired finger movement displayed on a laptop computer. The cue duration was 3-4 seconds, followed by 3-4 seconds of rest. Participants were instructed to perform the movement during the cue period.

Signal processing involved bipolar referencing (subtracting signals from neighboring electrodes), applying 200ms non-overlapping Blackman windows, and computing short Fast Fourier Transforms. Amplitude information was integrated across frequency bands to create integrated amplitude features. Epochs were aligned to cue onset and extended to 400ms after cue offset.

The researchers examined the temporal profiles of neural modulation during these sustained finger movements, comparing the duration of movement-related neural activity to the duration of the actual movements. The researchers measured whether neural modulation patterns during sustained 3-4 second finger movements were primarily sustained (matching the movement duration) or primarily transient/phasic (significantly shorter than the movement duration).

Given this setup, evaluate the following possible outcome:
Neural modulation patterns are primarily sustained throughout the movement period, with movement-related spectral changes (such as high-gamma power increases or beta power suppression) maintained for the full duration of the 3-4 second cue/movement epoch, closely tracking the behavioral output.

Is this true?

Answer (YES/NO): NO